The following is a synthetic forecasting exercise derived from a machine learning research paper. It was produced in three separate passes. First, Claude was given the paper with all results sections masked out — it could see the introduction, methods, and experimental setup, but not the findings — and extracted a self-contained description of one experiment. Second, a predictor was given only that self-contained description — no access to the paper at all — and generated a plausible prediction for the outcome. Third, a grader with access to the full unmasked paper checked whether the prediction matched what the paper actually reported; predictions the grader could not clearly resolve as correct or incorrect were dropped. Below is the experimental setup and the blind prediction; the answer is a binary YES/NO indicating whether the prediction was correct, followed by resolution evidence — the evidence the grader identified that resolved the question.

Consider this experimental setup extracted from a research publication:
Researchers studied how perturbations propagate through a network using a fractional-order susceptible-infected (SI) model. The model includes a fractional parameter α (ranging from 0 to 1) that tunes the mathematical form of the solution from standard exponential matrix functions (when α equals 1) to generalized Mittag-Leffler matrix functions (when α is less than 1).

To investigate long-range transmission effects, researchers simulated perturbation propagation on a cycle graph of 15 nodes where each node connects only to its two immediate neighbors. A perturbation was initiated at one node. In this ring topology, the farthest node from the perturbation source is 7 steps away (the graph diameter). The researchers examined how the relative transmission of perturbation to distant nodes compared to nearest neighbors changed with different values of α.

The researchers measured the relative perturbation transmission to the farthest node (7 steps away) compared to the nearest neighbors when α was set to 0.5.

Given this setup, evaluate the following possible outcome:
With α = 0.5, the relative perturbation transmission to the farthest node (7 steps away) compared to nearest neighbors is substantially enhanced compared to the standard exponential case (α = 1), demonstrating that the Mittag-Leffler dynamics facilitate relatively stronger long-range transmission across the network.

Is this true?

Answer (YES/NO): YES